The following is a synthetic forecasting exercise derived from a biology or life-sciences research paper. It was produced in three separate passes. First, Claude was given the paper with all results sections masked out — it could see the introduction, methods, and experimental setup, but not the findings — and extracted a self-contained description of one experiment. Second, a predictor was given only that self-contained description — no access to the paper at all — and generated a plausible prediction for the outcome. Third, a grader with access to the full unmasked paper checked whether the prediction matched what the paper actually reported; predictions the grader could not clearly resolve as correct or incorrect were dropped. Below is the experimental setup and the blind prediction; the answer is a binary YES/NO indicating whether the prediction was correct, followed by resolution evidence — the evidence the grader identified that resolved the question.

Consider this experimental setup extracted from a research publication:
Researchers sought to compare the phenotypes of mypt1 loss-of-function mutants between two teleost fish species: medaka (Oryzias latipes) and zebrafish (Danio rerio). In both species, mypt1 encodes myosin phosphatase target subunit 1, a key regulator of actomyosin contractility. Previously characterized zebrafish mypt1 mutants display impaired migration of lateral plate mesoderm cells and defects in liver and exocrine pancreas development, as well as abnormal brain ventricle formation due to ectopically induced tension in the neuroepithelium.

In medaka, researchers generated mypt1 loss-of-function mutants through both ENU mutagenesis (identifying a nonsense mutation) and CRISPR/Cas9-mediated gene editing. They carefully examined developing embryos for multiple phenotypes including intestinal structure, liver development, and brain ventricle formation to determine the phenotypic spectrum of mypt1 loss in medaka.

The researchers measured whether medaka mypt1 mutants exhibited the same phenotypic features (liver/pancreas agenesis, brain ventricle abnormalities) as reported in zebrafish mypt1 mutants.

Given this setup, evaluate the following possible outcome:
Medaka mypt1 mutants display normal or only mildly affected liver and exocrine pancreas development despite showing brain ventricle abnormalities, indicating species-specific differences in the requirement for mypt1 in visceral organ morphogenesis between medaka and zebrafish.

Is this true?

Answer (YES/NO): NO